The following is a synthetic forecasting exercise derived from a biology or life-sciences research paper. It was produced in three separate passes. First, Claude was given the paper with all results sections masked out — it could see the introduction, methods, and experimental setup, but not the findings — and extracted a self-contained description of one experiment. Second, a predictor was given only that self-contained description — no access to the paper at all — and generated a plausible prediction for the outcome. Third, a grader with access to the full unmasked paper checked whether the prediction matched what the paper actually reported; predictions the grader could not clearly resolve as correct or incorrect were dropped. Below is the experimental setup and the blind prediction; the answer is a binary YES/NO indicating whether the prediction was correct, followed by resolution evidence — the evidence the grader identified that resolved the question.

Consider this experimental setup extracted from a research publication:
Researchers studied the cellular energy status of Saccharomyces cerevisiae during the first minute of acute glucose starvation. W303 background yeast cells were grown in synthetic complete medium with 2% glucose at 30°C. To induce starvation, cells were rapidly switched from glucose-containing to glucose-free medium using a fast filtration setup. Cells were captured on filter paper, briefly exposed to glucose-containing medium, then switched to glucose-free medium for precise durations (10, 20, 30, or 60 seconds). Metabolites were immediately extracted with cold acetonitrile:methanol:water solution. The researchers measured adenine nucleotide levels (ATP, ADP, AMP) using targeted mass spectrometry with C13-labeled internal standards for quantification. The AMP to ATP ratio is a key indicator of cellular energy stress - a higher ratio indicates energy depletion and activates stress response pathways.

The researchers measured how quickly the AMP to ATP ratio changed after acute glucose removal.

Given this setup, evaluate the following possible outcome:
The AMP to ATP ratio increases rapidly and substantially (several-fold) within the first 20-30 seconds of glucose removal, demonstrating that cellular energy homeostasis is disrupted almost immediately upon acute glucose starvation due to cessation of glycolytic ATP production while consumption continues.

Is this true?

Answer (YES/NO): YES